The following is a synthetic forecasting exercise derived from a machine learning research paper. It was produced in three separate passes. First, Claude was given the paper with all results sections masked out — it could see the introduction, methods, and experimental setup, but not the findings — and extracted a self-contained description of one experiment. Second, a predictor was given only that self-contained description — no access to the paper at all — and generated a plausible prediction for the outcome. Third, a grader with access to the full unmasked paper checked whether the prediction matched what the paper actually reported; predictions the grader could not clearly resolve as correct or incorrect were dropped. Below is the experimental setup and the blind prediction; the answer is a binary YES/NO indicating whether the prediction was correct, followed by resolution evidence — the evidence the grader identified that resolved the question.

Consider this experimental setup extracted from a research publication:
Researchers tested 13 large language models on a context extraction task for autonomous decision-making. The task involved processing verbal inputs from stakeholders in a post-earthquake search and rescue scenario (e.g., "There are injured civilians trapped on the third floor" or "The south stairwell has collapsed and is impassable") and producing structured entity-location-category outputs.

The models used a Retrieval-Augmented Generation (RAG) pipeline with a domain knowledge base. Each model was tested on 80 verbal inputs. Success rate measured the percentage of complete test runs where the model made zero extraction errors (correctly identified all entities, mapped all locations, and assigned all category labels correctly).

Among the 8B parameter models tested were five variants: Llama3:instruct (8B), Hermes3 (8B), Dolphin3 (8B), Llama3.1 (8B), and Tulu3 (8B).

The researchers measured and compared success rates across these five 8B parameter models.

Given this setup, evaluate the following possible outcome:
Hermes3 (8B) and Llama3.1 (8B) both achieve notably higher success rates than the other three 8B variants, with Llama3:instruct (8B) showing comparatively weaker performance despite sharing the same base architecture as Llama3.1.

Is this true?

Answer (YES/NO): NO